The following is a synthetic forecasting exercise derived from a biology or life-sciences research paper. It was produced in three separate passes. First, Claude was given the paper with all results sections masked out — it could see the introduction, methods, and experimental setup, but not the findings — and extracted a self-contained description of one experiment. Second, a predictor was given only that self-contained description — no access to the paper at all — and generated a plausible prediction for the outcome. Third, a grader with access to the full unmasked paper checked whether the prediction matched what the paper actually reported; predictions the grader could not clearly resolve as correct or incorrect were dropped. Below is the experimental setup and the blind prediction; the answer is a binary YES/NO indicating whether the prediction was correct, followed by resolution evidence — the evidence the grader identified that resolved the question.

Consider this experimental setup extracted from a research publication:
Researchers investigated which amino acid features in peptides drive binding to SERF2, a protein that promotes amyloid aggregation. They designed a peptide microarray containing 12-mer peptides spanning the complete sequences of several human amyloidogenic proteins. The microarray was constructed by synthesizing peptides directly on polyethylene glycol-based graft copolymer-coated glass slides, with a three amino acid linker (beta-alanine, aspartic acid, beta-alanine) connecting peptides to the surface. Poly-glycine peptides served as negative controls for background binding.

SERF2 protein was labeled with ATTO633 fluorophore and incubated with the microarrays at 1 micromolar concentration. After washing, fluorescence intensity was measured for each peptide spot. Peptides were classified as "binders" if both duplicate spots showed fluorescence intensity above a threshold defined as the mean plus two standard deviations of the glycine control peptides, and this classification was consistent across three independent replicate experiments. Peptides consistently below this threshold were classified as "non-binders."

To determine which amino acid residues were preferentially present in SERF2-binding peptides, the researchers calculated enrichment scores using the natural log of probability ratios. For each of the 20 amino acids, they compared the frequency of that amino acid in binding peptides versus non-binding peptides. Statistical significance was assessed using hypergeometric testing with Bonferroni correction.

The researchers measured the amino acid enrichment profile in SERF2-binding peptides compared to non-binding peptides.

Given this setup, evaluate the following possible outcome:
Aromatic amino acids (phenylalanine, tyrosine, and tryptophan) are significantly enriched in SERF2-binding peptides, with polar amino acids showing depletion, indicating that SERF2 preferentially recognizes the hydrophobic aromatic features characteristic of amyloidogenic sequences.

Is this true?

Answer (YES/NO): NO